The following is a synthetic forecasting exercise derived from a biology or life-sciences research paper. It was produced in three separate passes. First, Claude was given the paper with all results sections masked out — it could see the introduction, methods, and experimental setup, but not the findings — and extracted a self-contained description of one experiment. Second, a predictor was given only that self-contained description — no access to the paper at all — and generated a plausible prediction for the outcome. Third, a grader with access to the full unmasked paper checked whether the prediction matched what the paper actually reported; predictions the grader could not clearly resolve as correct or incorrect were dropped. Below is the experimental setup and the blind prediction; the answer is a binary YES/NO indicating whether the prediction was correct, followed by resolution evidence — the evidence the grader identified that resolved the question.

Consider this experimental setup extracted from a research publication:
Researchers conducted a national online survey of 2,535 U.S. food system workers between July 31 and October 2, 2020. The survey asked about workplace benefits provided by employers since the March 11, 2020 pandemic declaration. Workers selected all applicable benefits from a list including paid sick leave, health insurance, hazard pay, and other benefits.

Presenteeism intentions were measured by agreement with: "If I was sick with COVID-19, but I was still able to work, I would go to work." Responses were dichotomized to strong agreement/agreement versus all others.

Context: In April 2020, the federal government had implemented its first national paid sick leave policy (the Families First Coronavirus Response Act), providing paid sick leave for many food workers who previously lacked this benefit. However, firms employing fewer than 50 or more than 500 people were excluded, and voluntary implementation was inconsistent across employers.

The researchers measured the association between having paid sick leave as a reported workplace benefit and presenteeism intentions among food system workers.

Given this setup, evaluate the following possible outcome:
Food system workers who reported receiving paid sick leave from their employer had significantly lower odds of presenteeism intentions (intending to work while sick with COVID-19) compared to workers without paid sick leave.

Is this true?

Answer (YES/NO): NO